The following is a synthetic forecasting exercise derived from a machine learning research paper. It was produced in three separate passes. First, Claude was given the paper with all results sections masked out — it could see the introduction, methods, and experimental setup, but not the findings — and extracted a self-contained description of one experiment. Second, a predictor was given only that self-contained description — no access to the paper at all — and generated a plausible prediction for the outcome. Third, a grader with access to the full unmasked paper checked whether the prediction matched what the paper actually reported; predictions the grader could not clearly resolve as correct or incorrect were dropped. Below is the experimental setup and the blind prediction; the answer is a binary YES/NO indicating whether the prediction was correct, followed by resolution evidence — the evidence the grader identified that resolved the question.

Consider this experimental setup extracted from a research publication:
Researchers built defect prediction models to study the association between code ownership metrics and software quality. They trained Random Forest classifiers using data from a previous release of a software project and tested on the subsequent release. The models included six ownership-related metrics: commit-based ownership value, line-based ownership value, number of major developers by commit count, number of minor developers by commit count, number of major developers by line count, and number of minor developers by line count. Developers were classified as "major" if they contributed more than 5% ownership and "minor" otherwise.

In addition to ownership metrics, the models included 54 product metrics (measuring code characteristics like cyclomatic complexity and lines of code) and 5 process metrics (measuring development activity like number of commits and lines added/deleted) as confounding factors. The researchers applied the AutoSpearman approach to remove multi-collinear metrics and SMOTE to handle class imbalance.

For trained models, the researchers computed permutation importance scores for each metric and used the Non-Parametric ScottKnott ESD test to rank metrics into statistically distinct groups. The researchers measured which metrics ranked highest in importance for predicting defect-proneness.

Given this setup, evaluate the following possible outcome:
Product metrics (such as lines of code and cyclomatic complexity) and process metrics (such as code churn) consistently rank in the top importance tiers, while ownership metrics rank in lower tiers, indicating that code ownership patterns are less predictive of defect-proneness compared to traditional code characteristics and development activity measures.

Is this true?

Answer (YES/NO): NO